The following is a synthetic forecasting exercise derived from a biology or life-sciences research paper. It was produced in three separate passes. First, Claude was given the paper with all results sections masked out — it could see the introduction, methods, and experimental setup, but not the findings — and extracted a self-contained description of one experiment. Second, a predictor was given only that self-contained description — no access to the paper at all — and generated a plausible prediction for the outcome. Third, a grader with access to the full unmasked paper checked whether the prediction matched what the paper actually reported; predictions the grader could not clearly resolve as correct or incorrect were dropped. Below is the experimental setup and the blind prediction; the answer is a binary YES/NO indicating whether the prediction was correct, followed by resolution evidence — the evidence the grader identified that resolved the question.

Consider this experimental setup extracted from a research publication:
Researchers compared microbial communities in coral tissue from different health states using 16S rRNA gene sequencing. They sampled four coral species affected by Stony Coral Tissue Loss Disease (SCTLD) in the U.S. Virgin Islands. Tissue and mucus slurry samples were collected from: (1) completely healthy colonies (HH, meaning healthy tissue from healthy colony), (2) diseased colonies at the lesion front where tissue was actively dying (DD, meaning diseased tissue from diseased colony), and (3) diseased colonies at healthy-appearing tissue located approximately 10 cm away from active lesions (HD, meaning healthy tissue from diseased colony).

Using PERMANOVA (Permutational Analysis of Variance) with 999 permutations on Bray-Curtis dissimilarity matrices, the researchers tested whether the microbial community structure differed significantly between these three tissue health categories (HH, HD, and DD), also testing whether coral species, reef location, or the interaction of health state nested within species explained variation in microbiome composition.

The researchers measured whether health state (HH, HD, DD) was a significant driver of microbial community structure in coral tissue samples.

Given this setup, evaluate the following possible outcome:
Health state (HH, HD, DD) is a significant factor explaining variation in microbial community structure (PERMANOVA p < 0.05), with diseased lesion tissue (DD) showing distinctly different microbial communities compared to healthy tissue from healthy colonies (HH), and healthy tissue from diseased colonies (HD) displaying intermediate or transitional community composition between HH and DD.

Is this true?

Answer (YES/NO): NO